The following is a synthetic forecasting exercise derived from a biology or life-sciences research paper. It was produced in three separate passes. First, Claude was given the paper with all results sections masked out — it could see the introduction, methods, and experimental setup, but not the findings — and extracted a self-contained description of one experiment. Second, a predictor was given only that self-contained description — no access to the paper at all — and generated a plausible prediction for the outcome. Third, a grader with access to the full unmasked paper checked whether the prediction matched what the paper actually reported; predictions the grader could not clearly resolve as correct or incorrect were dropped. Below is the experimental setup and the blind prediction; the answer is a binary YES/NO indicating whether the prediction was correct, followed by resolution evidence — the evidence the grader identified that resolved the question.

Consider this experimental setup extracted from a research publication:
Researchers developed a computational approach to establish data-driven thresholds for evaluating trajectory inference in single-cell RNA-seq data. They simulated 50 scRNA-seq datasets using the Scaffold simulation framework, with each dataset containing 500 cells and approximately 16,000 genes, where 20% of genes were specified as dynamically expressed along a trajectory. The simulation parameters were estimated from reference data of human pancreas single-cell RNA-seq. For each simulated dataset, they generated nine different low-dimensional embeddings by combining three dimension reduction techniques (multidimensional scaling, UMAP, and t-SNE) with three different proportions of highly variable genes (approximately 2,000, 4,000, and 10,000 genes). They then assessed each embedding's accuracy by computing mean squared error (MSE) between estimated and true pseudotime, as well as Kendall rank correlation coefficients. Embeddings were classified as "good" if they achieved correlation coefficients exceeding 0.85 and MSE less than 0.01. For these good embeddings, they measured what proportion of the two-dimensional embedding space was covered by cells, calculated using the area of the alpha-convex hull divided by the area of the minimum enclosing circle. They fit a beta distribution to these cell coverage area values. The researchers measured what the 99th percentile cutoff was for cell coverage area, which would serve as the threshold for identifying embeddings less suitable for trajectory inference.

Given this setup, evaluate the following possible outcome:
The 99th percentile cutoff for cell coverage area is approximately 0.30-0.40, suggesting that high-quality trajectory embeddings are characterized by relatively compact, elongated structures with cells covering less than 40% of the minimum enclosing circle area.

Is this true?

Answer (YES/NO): NO